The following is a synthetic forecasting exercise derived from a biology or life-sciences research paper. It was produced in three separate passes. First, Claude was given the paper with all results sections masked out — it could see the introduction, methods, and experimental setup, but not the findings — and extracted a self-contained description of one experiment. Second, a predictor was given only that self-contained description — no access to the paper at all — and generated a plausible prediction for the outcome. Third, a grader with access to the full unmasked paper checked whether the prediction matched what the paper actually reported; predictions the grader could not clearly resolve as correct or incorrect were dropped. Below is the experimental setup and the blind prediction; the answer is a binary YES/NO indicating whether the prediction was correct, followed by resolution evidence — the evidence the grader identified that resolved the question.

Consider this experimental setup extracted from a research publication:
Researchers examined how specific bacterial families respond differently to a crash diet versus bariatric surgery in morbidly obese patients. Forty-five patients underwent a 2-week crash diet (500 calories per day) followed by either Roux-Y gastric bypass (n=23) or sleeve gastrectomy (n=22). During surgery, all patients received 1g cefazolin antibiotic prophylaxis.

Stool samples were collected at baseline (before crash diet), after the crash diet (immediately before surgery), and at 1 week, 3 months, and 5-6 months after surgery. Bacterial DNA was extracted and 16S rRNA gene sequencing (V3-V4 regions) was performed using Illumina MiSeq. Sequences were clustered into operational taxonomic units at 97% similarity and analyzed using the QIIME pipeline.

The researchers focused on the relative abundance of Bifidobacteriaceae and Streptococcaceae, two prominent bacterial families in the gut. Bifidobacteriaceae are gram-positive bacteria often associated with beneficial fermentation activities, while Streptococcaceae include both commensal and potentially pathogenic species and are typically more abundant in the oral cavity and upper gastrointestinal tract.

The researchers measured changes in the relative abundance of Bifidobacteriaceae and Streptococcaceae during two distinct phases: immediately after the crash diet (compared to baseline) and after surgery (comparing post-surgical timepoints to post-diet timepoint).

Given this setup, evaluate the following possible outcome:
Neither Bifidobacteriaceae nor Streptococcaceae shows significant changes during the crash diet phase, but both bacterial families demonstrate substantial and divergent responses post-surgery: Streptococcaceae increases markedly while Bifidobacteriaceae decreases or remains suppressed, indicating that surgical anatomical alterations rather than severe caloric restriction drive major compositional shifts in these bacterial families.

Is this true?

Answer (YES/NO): NO